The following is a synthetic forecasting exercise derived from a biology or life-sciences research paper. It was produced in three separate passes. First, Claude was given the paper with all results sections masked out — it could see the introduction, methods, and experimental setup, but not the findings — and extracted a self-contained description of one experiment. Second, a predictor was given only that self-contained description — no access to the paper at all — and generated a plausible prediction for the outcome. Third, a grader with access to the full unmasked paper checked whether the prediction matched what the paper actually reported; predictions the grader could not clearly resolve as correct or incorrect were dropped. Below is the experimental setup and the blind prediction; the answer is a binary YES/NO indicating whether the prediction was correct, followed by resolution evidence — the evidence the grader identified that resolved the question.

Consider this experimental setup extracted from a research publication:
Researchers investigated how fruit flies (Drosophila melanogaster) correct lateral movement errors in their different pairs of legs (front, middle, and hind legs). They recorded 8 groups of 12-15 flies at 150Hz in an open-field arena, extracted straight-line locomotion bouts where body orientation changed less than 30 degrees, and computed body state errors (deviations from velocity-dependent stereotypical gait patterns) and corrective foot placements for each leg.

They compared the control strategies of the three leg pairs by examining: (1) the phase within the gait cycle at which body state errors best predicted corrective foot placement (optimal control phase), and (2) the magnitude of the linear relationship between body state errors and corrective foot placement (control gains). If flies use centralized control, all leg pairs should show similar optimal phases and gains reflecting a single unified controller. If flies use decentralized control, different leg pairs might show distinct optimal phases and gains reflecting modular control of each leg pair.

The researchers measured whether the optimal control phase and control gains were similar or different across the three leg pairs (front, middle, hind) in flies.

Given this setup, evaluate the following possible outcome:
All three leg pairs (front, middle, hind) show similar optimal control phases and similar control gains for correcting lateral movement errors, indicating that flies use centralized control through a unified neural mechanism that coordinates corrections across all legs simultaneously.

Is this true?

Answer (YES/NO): NO